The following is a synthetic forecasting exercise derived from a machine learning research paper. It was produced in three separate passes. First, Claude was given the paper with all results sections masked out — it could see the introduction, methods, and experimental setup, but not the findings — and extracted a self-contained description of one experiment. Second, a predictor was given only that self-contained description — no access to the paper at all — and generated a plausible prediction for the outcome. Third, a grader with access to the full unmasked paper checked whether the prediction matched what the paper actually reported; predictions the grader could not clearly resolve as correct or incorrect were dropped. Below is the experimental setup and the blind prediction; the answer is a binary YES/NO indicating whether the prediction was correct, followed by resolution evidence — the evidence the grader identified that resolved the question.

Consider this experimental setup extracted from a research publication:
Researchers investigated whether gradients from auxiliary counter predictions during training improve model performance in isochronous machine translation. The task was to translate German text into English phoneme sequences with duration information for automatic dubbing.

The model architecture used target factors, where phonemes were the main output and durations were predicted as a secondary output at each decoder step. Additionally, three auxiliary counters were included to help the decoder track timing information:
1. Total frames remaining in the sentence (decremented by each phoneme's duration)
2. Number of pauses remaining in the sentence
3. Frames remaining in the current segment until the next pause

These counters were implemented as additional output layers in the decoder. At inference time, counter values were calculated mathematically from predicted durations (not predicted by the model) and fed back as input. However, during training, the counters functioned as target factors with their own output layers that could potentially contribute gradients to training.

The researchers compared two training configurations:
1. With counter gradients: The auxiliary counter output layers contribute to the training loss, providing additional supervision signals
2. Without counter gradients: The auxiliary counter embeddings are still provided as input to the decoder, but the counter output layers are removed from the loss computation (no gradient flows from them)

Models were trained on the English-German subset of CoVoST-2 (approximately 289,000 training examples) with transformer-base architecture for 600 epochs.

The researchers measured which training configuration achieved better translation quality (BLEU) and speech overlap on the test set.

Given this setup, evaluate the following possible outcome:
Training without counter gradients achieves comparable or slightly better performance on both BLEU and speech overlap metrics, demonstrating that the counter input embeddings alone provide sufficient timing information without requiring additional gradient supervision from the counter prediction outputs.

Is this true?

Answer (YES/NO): NO